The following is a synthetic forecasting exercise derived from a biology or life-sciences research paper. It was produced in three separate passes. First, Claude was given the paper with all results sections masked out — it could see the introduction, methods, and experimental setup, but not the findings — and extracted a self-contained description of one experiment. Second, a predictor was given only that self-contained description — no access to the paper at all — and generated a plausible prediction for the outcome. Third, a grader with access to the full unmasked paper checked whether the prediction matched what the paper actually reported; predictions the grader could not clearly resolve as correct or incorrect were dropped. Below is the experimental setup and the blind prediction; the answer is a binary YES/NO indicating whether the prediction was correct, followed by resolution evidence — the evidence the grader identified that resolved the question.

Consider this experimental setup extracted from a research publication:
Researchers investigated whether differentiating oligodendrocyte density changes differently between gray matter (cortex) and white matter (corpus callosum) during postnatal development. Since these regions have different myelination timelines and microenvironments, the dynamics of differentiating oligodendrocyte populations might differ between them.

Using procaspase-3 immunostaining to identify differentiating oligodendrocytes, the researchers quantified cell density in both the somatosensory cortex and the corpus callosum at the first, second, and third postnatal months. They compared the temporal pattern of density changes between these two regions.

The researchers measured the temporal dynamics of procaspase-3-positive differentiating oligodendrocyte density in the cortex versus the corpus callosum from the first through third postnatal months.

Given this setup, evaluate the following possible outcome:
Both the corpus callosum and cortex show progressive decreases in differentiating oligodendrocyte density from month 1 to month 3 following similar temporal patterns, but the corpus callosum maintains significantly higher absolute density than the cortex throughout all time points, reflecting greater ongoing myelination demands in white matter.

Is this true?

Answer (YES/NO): NO